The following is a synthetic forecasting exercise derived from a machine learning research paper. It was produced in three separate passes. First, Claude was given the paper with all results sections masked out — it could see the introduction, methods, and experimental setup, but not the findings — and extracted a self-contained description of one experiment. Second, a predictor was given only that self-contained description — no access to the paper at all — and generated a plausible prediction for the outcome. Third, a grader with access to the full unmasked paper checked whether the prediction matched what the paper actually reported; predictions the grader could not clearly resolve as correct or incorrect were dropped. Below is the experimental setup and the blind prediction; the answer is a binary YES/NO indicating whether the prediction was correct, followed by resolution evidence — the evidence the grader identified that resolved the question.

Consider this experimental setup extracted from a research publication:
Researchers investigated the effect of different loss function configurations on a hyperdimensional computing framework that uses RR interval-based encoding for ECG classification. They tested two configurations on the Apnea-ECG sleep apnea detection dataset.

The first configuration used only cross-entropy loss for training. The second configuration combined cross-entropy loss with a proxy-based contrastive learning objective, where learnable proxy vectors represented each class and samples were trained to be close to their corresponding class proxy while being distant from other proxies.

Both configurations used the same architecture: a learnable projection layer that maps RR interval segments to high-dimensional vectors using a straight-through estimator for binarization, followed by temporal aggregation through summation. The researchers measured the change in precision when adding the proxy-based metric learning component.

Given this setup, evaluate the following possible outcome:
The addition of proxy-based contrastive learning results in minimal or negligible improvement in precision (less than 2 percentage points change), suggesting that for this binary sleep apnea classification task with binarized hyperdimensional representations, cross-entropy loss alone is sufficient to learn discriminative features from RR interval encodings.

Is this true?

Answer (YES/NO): NO